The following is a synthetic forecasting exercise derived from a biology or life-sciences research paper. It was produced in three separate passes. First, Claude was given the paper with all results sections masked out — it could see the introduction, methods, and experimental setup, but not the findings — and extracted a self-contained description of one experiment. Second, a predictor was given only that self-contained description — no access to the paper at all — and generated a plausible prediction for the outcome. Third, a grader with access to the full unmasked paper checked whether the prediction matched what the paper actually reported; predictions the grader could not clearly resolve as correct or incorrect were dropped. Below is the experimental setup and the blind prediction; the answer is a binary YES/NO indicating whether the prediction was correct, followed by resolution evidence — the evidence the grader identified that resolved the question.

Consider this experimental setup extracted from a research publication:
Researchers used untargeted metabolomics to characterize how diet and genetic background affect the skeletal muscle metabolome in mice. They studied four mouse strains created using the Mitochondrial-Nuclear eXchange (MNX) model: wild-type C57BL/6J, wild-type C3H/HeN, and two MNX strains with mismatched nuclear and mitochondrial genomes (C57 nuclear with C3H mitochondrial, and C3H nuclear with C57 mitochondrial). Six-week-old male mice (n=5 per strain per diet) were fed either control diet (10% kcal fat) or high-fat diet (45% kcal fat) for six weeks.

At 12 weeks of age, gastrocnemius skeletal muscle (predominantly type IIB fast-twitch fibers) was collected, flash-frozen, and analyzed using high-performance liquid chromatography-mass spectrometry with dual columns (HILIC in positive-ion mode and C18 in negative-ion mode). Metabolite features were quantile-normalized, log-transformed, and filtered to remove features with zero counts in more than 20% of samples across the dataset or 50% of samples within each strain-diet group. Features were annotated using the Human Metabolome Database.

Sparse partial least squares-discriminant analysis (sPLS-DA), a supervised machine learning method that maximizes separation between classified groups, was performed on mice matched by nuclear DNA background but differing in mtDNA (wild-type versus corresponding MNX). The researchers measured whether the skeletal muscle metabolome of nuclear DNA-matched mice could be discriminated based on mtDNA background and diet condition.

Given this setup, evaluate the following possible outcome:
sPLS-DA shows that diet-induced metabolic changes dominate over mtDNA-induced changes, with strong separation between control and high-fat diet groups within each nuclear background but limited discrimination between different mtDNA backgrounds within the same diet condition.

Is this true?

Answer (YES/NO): NO